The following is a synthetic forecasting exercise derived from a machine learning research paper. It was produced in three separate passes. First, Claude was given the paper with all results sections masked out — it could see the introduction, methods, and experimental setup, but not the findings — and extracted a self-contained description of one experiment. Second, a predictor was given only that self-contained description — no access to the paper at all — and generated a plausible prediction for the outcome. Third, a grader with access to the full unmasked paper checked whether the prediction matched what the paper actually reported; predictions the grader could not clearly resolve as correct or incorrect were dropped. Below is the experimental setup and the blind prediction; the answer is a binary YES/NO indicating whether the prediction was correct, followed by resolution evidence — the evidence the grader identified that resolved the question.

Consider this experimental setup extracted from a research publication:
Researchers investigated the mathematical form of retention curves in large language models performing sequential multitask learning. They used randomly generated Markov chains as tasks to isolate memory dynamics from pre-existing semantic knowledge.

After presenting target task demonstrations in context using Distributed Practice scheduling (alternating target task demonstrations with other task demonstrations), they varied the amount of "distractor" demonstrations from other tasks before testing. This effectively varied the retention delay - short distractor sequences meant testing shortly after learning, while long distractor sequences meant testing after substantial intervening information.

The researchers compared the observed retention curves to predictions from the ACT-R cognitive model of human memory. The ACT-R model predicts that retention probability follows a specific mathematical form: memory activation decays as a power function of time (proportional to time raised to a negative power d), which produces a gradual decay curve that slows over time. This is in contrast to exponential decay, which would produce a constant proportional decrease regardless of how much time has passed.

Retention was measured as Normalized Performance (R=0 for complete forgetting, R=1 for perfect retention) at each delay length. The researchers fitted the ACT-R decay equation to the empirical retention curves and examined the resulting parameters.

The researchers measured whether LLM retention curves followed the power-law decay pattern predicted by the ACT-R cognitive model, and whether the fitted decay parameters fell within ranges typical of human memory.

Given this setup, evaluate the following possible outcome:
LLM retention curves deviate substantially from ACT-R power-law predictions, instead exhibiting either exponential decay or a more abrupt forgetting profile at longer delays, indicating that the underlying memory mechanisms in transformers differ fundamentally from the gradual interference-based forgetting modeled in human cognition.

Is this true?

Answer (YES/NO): NO